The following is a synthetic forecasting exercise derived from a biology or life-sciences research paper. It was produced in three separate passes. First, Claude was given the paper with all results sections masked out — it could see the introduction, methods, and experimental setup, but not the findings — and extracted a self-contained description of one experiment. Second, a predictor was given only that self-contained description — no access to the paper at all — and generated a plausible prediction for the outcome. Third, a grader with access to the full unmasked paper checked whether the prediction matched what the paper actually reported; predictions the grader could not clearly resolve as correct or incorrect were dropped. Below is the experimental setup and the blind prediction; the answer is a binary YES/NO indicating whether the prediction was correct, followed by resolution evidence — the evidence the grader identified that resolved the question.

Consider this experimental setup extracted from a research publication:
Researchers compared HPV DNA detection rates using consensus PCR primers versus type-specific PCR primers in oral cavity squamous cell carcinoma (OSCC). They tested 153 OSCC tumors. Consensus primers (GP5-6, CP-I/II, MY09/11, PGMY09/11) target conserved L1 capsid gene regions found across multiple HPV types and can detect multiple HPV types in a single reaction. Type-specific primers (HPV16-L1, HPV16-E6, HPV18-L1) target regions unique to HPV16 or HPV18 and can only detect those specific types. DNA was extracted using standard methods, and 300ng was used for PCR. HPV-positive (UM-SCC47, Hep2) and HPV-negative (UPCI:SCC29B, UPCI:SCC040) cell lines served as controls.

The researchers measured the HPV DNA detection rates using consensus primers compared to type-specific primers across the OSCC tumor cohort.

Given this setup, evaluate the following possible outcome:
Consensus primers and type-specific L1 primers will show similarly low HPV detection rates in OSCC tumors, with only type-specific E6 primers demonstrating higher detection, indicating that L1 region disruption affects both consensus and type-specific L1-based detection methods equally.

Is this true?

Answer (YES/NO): NO